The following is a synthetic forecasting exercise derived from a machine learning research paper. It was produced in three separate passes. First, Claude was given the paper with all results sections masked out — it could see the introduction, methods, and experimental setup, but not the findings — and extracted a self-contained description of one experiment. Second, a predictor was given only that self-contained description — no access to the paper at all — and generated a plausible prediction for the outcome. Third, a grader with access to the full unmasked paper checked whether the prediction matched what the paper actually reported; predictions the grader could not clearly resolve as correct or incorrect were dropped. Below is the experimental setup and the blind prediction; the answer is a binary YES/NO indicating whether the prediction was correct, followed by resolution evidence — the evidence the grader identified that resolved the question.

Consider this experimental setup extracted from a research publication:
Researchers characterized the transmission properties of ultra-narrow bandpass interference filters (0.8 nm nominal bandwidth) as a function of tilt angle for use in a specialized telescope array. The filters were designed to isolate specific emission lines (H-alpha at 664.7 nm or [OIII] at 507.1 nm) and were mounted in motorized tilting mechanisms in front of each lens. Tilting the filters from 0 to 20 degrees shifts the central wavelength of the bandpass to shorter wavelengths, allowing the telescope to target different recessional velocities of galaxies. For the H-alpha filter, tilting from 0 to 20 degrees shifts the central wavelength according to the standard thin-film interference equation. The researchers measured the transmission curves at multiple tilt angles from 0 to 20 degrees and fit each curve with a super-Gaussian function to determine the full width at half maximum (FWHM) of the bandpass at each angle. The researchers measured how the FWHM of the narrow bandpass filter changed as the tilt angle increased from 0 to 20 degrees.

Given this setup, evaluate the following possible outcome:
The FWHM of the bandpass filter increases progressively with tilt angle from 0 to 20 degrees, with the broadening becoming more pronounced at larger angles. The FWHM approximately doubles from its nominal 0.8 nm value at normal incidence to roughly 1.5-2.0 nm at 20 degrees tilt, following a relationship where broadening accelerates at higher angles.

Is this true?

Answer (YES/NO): NO